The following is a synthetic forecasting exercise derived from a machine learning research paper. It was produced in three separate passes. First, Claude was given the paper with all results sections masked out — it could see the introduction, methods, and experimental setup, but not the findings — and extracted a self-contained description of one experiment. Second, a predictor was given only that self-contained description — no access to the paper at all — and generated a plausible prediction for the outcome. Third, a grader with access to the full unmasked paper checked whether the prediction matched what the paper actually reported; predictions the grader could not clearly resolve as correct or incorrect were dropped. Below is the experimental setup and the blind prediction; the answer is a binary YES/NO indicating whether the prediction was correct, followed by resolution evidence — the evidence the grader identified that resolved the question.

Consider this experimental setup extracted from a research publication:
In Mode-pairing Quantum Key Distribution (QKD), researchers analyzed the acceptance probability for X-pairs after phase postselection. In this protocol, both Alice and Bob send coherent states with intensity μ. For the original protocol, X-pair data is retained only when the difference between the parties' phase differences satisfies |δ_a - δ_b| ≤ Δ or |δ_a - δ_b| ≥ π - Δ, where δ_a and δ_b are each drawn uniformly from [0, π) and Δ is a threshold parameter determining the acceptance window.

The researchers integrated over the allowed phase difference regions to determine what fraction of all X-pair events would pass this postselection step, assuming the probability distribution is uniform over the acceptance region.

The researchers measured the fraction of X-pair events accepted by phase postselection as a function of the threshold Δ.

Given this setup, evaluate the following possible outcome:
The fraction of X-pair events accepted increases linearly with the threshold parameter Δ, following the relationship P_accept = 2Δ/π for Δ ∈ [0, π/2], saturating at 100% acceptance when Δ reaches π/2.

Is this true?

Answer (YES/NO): YES